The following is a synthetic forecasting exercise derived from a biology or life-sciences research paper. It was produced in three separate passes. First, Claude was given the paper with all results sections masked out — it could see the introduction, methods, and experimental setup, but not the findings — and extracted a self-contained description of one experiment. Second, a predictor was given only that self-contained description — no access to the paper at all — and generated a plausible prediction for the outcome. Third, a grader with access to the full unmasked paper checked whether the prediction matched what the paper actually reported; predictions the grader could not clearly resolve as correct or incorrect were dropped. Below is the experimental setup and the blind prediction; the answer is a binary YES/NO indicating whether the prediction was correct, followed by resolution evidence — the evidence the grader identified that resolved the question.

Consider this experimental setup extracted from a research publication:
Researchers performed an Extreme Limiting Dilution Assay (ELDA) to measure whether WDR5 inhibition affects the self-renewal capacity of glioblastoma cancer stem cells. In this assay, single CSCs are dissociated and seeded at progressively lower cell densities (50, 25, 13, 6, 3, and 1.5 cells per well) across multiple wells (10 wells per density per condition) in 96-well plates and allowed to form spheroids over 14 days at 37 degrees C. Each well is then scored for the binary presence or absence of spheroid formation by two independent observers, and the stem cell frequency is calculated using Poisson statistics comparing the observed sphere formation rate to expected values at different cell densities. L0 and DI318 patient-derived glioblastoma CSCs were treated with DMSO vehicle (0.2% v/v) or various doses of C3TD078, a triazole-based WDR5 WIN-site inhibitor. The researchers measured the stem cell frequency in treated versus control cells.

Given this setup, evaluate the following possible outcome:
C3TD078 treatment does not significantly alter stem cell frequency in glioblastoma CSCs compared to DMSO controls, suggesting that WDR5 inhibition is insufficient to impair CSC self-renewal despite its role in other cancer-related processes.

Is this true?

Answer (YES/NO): NO